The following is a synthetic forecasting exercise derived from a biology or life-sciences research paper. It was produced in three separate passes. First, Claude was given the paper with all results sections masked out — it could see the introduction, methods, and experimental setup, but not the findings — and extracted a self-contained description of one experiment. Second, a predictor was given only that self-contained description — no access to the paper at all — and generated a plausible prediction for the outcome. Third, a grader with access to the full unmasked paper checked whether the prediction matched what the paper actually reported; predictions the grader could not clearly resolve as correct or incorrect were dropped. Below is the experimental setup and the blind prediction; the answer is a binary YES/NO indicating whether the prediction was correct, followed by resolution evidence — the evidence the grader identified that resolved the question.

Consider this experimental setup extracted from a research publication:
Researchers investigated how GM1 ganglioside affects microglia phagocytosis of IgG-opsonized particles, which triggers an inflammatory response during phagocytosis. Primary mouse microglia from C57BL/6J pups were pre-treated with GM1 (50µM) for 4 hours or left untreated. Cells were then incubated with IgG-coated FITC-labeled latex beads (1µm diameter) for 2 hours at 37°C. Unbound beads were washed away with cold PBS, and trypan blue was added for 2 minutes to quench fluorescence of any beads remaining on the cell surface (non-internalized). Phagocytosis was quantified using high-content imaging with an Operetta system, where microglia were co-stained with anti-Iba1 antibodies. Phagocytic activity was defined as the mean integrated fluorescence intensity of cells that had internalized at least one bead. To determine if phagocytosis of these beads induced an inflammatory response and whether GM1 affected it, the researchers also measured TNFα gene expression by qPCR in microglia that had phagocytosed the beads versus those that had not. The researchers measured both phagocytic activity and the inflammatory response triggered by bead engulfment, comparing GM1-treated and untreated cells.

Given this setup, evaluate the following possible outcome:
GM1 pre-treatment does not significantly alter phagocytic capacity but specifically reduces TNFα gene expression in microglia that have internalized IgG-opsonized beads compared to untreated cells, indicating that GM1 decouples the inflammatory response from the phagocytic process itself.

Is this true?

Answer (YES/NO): NO